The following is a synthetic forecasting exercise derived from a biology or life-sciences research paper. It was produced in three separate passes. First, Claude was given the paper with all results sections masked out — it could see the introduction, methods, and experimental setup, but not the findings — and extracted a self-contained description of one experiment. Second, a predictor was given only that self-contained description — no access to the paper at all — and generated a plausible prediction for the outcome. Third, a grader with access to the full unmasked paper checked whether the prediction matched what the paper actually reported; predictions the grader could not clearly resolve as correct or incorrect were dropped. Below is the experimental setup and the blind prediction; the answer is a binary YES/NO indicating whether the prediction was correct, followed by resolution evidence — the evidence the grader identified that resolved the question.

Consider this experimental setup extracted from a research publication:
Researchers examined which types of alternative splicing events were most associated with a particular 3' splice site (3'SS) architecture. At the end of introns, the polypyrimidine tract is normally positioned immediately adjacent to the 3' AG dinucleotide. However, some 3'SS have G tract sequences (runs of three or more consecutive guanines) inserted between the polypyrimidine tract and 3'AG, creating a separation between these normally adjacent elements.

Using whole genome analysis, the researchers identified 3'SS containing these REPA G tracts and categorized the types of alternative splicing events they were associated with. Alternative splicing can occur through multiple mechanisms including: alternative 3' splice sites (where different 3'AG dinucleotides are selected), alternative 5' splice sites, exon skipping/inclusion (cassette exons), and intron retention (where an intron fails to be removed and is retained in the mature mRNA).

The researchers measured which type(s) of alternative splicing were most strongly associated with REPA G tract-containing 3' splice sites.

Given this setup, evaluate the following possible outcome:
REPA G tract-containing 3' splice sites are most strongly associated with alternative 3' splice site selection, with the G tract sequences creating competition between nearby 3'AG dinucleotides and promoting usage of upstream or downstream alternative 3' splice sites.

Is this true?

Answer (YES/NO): NO